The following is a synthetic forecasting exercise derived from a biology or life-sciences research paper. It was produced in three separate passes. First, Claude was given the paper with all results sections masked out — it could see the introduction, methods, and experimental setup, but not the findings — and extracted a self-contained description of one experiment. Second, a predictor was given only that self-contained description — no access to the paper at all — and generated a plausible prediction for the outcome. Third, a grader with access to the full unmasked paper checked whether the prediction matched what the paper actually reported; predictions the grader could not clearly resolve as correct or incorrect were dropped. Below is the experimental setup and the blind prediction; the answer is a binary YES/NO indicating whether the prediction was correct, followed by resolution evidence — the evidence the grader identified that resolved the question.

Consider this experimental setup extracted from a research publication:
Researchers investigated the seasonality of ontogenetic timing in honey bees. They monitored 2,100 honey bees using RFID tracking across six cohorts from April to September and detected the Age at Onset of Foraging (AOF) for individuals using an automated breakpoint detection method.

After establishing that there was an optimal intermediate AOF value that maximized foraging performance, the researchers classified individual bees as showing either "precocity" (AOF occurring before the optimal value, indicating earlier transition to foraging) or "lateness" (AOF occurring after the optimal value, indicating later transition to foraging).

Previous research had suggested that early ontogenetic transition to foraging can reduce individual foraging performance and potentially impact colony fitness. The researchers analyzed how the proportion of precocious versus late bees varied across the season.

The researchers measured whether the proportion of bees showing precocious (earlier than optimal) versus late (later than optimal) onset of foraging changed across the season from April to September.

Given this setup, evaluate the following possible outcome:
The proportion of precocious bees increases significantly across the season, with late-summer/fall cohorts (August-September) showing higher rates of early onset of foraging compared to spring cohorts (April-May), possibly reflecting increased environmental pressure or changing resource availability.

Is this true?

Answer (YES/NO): NO